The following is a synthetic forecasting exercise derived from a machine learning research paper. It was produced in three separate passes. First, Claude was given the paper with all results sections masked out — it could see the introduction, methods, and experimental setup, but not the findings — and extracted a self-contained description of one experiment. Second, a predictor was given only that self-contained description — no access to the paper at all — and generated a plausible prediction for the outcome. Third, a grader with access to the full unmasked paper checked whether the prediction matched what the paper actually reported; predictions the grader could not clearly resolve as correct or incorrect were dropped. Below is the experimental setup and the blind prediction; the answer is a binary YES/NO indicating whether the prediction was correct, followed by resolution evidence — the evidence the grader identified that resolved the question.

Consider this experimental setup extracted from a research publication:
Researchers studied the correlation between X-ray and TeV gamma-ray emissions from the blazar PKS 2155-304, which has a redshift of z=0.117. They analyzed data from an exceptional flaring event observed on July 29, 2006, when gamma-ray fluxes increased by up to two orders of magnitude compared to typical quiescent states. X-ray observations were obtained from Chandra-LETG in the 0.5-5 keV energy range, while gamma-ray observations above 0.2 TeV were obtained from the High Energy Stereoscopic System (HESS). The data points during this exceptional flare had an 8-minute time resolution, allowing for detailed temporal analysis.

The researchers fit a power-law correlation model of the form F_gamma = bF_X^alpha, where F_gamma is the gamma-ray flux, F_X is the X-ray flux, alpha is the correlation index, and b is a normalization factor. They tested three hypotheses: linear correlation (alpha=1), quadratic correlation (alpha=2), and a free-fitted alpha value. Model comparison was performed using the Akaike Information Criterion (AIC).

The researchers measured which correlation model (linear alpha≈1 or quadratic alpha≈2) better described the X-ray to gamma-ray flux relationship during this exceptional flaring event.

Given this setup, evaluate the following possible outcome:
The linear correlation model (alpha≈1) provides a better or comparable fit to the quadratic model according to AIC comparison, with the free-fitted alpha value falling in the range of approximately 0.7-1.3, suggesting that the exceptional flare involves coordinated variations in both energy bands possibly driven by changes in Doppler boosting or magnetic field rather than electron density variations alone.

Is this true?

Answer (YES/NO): NO